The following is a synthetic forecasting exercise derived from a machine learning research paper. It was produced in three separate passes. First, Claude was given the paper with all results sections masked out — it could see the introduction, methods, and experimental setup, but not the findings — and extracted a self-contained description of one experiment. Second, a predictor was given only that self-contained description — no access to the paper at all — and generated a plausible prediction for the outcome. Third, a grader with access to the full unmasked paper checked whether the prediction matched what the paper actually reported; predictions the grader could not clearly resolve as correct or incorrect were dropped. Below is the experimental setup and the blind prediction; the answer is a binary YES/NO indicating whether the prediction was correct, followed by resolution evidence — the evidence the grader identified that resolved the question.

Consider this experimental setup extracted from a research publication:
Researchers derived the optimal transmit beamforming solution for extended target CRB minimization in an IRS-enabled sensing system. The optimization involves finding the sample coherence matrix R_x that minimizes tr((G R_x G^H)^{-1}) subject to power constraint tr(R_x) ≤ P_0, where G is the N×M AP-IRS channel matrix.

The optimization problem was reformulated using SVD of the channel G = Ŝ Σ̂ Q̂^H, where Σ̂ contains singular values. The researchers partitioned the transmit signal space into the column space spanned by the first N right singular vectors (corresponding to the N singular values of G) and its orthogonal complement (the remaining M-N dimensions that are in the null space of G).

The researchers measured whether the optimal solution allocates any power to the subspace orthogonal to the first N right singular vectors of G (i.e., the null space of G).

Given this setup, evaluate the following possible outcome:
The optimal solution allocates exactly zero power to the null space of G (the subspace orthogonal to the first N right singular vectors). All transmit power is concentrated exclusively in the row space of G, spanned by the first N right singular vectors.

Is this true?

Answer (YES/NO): YES